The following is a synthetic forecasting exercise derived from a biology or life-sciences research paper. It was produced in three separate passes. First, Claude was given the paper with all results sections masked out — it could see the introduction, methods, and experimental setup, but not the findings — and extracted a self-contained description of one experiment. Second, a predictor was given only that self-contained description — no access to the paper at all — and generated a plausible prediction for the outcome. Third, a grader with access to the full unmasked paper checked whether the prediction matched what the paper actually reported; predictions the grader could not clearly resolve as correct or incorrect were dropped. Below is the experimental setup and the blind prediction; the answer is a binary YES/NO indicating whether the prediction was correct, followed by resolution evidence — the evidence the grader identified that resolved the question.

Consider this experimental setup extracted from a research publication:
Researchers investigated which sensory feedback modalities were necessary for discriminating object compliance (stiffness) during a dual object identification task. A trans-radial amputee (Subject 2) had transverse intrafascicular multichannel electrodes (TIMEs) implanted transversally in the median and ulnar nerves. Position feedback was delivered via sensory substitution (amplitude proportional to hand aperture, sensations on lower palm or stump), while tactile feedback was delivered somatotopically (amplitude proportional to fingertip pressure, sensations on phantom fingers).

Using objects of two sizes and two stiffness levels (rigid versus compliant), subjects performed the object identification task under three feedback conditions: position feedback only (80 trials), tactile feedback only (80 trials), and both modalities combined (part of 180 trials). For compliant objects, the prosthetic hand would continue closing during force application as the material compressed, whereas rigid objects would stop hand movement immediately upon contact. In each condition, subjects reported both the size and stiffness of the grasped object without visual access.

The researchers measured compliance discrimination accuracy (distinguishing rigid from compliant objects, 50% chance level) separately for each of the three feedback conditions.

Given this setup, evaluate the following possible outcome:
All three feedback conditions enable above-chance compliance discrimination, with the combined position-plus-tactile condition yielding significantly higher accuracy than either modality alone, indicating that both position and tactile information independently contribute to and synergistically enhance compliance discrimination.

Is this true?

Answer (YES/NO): NO